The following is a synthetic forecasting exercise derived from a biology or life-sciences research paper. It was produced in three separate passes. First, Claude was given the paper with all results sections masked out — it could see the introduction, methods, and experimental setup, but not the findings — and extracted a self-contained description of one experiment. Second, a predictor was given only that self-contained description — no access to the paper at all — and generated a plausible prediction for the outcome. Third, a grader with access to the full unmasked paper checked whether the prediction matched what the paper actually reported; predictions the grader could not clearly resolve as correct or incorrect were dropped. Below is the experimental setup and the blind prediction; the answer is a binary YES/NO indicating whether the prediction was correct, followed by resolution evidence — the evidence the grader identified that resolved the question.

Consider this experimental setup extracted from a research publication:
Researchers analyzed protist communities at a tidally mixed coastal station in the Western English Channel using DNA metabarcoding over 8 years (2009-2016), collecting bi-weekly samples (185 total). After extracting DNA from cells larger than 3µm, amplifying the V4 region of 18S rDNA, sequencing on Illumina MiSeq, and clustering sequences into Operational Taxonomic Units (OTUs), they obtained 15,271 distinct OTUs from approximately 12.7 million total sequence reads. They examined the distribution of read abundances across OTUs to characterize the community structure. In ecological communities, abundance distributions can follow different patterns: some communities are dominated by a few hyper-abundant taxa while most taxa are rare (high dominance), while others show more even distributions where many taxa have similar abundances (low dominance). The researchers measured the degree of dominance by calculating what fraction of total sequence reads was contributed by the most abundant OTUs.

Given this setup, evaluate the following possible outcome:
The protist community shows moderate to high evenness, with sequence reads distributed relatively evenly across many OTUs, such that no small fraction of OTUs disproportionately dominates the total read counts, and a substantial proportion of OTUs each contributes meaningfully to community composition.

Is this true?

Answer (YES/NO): NO